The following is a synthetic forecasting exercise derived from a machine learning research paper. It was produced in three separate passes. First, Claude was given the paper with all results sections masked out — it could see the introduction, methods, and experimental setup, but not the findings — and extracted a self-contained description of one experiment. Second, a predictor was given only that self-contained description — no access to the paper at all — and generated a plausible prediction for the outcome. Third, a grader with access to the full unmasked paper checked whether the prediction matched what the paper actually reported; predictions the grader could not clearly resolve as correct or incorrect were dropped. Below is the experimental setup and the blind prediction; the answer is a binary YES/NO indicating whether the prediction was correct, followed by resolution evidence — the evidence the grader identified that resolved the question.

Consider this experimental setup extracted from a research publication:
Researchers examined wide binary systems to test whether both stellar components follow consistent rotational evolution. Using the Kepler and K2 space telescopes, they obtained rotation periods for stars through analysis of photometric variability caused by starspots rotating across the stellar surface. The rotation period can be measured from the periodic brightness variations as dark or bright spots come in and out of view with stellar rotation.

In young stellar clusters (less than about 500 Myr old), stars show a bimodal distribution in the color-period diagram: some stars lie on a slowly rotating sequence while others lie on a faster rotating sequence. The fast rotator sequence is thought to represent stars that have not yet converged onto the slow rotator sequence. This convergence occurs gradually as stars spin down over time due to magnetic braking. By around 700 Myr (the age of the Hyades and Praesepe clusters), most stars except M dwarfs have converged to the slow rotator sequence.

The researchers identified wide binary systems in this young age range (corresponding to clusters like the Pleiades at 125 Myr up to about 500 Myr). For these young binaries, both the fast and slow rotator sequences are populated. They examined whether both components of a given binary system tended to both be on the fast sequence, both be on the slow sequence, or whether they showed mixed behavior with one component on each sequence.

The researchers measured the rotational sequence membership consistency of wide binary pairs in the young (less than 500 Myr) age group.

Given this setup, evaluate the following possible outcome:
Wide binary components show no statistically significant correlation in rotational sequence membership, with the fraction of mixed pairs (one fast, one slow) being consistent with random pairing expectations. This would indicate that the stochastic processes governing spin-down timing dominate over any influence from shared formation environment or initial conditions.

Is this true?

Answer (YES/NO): NO